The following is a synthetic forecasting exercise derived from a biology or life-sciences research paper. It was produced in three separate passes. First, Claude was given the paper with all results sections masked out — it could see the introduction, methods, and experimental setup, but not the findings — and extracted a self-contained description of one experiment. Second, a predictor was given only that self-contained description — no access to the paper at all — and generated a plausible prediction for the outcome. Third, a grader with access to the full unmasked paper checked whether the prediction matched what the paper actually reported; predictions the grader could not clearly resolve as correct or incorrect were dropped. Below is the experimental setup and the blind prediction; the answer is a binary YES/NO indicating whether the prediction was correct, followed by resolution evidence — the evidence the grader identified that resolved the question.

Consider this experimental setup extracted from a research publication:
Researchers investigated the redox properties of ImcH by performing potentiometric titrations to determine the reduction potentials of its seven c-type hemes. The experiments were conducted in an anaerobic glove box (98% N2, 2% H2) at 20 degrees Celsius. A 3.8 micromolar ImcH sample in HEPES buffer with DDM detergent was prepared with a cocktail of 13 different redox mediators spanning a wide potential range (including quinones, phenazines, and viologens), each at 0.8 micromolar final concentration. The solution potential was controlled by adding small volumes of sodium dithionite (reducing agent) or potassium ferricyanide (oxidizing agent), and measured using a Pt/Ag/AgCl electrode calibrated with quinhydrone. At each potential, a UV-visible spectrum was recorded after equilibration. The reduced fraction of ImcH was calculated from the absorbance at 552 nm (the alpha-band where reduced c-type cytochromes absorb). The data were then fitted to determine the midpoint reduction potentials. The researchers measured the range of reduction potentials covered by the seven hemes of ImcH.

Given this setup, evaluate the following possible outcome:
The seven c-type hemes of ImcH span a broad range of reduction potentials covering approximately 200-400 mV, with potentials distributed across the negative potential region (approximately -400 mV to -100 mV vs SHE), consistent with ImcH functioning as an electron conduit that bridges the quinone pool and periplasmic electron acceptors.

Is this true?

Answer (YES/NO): NO